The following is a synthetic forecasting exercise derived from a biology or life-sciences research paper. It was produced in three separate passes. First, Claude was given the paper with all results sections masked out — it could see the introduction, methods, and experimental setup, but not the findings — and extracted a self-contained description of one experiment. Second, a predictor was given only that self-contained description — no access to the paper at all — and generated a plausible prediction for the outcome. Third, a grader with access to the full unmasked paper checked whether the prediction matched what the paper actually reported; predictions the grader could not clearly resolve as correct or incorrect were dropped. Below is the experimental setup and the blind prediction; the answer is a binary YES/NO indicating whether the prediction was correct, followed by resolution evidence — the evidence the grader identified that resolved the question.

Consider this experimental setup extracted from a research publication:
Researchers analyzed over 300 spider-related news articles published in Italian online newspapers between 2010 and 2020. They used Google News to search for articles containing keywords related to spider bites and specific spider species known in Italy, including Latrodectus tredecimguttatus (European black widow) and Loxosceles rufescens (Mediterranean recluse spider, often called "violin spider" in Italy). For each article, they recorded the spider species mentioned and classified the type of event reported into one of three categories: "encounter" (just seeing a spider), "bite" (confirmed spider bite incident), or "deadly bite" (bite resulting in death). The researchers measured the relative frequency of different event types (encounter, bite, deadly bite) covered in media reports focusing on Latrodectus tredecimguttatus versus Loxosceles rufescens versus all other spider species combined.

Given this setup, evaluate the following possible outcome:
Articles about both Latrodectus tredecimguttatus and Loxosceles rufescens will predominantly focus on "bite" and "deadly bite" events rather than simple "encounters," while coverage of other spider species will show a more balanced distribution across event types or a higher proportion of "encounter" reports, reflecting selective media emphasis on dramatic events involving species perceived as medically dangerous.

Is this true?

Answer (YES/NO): NO